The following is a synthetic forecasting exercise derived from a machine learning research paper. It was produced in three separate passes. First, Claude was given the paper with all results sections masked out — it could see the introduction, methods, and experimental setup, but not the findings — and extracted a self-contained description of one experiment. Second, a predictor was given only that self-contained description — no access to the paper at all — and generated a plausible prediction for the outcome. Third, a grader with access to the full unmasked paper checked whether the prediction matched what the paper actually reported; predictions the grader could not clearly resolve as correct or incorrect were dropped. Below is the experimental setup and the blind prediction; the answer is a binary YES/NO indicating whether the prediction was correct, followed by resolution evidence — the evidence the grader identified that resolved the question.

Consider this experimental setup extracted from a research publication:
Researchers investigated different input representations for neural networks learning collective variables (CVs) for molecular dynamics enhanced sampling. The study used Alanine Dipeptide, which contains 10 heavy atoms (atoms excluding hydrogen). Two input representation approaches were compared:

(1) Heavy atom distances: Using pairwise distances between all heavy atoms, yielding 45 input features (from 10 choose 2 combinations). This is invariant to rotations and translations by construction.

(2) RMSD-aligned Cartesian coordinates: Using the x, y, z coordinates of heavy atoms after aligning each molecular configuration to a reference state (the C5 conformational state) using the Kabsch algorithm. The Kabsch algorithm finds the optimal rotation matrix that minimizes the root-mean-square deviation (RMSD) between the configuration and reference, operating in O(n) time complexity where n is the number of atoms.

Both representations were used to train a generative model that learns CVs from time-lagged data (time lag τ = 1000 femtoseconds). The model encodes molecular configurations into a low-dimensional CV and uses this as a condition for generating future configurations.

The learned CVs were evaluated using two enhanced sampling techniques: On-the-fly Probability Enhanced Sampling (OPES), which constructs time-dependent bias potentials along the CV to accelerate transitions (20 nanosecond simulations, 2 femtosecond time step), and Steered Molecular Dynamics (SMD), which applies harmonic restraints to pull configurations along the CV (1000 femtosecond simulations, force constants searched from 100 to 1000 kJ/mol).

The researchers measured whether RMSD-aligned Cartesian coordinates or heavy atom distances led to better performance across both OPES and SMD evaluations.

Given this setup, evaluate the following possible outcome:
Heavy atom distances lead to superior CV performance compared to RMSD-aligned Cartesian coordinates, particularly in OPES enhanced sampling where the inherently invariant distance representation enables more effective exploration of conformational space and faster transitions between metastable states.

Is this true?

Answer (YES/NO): NO